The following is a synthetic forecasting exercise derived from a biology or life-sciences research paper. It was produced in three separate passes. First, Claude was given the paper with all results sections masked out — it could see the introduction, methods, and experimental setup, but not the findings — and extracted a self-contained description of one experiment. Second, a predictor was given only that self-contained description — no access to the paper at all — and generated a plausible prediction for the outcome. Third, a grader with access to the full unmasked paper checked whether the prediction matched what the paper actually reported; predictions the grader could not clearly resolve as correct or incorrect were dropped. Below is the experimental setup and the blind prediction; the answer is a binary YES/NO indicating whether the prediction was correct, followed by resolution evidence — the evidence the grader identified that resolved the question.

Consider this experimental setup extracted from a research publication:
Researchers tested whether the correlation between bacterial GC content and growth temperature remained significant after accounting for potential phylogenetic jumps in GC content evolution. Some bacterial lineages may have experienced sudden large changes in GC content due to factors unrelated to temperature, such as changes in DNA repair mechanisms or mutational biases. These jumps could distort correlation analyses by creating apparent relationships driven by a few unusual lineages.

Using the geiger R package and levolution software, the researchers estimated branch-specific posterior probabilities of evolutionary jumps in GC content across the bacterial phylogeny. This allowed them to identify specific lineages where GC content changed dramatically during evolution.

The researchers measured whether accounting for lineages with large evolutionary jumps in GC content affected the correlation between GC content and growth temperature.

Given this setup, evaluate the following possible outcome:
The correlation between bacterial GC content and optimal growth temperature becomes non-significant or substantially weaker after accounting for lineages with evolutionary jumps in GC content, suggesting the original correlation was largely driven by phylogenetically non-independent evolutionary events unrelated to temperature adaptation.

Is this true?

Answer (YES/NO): NO